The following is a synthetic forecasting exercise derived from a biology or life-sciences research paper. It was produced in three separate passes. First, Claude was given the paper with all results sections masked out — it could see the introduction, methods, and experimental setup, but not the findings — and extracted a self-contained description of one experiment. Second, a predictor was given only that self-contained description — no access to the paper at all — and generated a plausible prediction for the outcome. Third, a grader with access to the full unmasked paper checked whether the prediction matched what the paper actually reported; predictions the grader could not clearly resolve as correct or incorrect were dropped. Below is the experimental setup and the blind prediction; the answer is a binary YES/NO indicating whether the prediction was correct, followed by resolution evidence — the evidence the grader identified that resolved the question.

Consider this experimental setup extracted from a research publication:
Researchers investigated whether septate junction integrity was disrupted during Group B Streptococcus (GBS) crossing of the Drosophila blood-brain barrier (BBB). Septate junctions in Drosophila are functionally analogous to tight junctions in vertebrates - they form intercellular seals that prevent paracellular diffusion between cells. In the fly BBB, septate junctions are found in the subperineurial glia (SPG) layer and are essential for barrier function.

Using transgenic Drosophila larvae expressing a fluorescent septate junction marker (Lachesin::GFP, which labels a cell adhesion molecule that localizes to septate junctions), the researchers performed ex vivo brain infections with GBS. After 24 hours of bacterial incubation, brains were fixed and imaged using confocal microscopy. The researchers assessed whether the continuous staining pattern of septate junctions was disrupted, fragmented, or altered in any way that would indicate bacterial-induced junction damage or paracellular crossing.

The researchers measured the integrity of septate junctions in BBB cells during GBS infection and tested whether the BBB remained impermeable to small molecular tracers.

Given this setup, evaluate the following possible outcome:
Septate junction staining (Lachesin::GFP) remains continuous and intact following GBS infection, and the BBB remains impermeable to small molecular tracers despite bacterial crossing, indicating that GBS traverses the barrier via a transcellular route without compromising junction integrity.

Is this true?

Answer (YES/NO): NO